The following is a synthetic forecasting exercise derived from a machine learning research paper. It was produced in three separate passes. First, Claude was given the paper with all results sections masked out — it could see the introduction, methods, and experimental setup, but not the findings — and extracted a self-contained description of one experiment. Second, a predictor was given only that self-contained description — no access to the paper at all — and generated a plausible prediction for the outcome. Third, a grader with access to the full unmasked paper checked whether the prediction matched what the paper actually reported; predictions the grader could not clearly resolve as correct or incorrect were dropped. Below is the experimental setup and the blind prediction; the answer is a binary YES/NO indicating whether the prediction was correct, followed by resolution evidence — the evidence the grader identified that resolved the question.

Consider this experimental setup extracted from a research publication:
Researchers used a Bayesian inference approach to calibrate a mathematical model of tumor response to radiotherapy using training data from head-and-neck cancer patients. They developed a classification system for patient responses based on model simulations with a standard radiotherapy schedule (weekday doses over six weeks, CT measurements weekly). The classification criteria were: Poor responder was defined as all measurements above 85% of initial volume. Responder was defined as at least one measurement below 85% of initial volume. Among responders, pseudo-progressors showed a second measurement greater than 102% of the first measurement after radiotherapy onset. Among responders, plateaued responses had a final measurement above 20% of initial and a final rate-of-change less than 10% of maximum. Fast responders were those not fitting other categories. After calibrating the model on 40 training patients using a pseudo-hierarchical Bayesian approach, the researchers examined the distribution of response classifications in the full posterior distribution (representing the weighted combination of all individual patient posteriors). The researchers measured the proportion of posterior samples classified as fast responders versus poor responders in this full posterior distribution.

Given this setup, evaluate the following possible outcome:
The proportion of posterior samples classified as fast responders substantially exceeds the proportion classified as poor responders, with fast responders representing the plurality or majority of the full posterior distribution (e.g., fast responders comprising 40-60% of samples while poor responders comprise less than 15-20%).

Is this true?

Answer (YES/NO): NO